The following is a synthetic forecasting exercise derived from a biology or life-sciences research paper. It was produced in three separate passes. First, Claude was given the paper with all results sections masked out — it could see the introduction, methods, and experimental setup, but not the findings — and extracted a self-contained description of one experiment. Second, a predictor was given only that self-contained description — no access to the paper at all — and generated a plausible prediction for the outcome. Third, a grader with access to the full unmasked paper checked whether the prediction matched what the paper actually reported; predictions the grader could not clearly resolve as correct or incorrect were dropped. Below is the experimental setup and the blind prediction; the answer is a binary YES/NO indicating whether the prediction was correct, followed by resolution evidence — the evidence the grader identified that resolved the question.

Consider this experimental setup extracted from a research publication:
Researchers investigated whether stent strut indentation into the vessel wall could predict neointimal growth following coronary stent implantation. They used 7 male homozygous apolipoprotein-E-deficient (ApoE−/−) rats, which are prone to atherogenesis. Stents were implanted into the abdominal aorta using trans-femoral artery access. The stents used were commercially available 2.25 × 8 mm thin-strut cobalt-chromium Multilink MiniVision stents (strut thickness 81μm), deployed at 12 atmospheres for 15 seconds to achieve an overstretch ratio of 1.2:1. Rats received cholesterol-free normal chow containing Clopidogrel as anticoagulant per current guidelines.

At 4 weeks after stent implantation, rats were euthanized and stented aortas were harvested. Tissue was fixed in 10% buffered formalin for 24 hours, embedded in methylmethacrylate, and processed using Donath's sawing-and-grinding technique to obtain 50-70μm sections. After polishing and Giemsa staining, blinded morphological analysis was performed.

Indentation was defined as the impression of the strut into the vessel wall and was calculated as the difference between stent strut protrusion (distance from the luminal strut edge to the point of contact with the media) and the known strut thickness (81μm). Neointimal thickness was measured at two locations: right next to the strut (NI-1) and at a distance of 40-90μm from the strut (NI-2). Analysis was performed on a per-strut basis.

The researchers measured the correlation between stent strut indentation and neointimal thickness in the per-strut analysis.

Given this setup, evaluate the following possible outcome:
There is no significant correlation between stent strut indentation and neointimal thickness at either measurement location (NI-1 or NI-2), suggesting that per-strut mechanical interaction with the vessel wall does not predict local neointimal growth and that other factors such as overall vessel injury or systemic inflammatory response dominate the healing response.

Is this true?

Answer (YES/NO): NO